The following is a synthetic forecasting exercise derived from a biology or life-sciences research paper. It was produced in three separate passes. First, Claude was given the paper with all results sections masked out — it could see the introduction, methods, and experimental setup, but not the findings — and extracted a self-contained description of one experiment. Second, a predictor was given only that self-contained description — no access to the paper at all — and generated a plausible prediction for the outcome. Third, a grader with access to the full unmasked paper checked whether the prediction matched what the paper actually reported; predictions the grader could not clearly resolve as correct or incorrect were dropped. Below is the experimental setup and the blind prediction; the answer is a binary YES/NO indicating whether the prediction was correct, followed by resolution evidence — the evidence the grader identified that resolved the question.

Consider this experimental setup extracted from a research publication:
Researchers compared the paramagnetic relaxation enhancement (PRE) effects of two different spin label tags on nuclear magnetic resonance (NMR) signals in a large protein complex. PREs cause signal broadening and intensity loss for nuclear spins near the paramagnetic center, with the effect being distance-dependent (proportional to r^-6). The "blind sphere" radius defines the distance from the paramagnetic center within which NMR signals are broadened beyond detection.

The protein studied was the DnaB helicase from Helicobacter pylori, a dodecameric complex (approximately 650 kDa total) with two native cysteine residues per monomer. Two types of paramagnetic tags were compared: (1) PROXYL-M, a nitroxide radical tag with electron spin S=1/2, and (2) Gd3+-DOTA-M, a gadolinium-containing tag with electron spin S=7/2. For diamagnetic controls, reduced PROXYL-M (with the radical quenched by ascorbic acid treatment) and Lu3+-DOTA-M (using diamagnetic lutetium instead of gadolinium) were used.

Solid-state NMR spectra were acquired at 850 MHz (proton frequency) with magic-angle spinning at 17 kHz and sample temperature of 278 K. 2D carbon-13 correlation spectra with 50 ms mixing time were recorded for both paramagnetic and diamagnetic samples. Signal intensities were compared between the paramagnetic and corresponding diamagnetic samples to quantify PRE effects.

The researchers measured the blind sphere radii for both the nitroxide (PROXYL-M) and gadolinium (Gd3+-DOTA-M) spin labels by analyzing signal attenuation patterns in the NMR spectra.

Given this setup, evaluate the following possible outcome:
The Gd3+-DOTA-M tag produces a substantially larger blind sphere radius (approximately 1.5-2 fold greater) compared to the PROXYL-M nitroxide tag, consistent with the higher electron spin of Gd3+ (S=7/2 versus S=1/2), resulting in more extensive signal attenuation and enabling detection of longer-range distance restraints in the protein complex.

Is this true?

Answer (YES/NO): NO